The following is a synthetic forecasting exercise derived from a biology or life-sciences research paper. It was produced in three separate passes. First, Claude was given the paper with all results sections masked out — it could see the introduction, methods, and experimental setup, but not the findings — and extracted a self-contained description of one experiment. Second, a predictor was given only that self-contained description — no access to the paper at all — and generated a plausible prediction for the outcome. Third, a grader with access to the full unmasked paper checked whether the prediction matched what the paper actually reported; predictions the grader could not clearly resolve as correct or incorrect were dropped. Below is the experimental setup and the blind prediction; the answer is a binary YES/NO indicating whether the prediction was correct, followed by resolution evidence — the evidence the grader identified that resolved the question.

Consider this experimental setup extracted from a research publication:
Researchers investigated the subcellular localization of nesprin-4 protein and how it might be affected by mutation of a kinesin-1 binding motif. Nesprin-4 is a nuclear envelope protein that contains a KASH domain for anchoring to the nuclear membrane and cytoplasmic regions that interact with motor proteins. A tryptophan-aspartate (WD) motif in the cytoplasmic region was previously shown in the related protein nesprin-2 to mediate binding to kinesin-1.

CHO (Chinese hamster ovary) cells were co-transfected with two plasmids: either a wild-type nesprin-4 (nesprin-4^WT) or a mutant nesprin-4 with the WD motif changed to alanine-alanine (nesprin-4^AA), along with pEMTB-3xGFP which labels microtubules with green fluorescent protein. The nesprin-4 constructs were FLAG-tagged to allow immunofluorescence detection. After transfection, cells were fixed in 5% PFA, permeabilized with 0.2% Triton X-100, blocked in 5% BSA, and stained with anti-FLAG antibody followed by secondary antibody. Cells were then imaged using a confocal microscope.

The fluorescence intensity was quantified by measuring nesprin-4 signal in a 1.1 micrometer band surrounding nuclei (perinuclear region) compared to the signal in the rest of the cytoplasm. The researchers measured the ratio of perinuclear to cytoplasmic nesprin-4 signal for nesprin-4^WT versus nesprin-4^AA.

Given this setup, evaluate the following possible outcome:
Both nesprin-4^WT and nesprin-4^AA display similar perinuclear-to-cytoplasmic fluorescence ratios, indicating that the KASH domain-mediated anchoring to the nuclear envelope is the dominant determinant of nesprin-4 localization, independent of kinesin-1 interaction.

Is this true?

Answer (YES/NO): YES